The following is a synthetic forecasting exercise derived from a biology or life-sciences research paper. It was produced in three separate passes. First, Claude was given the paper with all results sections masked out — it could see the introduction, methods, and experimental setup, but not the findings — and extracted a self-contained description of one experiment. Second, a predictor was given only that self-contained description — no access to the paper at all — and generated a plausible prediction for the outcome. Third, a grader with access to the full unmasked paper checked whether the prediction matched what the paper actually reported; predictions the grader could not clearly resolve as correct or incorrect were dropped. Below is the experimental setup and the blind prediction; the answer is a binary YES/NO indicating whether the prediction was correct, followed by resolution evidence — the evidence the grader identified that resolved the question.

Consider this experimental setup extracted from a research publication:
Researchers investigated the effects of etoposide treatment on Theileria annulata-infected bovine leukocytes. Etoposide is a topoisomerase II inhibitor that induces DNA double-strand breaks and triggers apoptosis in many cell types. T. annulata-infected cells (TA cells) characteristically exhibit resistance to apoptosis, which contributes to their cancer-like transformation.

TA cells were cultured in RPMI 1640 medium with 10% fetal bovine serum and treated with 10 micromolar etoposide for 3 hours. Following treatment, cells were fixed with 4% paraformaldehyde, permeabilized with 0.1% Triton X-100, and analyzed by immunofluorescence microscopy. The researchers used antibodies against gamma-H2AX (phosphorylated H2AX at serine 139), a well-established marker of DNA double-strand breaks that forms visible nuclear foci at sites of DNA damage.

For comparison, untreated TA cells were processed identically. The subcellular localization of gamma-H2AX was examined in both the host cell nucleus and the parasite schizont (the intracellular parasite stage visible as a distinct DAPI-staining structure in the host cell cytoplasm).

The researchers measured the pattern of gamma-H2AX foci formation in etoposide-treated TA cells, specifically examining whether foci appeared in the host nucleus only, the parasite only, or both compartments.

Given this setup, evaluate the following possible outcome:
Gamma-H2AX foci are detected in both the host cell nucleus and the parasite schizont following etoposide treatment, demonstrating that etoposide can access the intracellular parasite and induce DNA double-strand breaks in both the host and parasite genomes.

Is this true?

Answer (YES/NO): NO